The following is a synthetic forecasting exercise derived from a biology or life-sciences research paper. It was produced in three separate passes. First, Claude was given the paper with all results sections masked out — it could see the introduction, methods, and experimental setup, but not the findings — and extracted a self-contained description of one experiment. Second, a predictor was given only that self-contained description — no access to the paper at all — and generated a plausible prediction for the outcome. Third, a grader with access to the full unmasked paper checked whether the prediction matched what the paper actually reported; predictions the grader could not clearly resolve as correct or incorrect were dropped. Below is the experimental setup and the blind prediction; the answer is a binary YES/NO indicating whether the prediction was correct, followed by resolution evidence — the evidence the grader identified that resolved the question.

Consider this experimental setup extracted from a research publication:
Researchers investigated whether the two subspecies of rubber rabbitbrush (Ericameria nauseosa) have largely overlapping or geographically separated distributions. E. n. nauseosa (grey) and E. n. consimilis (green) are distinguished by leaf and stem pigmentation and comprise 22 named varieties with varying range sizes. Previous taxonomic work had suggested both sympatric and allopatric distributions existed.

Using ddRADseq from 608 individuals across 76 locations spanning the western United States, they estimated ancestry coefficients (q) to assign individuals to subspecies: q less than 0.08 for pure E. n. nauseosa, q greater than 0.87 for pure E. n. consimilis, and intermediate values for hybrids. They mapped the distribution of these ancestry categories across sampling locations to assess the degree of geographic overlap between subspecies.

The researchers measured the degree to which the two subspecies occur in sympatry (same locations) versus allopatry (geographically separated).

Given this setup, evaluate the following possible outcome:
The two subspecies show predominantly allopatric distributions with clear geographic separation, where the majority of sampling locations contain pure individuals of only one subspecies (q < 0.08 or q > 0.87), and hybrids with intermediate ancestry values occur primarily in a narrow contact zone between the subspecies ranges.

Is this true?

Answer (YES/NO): NO